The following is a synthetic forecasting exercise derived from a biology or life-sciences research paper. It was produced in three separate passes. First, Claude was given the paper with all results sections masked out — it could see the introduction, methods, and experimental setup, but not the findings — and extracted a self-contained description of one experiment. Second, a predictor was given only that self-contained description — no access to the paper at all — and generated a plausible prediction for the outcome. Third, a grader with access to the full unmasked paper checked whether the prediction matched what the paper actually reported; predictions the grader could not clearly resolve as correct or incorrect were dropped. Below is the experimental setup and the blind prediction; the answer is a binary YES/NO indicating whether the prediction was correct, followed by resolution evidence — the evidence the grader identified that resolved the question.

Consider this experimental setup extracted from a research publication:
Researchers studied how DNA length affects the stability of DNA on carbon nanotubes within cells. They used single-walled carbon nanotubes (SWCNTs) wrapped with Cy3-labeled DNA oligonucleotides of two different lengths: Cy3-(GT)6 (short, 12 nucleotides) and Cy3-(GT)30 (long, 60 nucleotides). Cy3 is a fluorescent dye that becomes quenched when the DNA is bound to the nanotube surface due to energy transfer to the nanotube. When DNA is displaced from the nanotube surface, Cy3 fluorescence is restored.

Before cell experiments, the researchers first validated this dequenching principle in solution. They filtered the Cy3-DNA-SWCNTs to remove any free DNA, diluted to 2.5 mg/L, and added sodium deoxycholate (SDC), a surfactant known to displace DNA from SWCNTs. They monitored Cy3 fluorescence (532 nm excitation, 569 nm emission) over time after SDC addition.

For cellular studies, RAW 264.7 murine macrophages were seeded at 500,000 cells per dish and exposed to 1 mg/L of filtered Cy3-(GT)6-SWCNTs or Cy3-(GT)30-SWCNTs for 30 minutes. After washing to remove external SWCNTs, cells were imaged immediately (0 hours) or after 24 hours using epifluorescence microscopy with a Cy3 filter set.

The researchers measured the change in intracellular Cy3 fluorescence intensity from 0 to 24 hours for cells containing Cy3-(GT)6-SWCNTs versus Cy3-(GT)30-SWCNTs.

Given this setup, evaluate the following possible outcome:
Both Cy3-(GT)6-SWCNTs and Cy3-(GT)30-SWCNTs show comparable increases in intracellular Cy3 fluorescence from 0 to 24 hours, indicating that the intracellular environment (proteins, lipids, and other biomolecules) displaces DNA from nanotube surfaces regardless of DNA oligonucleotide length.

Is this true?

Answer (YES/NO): NO